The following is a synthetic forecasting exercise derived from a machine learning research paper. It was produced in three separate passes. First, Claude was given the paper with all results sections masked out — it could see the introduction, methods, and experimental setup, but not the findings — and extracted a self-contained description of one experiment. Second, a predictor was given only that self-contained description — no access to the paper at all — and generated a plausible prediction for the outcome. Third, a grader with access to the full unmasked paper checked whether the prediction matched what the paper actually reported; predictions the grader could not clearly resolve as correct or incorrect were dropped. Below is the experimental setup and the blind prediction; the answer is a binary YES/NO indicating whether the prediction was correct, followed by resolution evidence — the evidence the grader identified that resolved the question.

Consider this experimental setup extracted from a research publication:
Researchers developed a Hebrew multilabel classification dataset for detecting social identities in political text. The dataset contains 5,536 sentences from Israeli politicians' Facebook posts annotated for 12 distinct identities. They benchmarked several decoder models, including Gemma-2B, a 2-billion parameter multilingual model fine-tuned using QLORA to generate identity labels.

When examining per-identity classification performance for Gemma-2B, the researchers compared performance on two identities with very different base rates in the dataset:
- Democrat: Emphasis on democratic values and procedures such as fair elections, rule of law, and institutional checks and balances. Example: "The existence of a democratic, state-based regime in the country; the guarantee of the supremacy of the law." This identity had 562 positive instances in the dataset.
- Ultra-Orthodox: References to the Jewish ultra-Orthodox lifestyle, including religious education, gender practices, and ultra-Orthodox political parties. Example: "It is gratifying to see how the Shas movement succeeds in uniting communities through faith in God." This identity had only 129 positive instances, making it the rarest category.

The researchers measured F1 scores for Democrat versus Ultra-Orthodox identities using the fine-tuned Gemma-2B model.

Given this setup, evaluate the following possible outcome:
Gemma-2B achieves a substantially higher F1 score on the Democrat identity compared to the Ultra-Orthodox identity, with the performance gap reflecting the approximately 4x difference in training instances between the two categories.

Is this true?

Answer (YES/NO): YES